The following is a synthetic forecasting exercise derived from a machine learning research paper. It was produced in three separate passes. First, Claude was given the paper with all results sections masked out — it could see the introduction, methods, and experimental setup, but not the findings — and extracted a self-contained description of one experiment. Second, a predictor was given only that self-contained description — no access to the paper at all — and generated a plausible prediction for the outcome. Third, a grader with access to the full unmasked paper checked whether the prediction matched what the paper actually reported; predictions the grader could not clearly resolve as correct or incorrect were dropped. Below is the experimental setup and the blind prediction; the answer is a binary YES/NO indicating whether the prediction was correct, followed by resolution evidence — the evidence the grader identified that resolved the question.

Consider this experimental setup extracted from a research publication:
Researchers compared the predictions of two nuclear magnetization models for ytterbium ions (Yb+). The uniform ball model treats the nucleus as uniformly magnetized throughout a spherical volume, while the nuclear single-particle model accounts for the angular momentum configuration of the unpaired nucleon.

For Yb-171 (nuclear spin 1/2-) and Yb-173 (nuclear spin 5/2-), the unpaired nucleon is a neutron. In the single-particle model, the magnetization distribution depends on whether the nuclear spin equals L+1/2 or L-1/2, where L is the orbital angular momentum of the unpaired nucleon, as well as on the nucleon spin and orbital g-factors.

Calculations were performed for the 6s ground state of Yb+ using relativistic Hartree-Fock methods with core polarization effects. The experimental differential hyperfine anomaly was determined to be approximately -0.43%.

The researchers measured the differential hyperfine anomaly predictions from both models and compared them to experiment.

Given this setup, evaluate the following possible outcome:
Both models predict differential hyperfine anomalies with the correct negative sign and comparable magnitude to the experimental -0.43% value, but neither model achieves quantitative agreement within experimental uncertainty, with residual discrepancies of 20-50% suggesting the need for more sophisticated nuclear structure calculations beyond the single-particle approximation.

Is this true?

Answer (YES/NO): NO